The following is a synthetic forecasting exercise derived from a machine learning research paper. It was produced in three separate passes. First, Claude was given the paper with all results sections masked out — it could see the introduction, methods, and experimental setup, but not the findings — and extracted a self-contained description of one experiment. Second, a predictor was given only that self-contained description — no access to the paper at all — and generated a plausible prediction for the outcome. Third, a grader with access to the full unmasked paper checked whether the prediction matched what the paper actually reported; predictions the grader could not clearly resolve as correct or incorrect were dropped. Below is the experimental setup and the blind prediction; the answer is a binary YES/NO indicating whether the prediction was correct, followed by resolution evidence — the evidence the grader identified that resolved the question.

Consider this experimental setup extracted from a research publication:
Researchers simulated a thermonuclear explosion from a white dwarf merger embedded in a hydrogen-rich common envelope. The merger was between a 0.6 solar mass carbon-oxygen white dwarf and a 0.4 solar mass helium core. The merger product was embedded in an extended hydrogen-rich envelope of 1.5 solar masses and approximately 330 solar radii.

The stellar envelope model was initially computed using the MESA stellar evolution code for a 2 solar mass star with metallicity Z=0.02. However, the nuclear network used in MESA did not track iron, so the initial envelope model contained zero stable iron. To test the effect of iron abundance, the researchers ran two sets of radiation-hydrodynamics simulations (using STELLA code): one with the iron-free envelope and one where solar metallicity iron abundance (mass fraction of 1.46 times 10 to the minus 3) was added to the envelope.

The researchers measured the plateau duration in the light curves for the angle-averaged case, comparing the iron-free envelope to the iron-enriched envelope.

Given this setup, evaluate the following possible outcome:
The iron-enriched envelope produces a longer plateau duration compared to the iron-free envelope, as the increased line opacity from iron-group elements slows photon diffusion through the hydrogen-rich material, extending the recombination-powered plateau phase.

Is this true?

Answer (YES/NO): YES